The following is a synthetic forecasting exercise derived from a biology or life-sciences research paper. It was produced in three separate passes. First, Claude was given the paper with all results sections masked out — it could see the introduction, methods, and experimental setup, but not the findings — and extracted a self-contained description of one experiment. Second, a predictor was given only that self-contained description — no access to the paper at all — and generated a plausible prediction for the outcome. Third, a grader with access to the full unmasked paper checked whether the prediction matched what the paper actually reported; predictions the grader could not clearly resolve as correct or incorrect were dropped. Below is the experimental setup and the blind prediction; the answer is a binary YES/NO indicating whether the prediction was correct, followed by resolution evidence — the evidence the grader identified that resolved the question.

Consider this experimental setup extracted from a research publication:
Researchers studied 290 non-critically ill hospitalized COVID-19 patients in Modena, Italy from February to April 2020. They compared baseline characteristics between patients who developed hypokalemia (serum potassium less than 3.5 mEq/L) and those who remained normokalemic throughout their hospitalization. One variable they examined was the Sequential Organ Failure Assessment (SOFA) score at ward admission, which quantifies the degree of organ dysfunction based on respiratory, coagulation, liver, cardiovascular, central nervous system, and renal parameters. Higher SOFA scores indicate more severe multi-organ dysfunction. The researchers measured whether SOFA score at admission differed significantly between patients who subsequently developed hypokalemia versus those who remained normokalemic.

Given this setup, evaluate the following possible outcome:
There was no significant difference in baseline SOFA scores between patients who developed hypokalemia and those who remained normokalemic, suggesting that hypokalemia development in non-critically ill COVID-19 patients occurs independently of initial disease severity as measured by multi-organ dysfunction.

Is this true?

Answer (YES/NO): NO